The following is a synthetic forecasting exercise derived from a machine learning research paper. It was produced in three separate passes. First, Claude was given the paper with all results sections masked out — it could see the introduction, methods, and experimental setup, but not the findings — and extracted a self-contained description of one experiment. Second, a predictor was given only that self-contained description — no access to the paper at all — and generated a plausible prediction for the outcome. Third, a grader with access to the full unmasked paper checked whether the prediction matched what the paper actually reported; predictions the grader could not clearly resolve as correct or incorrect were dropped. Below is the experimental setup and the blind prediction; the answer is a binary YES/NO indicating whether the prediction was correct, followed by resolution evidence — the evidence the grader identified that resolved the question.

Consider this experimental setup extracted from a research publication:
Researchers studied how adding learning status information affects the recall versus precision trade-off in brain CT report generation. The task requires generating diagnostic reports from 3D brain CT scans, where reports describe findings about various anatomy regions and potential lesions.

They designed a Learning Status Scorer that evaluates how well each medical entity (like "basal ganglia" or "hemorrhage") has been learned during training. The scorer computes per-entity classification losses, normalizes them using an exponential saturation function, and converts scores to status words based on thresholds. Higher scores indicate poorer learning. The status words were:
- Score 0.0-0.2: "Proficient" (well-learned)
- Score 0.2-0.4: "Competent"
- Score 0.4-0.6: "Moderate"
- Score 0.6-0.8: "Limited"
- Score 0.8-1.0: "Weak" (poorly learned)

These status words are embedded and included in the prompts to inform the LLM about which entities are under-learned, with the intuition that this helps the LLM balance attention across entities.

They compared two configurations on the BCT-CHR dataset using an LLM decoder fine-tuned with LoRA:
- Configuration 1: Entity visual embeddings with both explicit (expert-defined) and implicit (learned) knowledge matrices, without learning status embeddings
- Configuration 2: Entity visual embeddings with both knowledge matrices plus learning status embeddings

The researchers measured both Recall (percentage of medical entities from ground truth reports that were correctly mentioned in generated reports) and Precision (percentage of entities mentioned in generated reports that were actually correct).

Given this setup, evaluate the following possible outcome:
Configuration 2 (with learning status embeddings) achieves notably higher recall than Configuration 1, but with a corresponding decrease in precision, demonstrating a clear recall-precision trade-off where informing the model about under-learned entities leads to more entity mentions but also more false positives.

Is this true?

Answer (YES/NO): NO